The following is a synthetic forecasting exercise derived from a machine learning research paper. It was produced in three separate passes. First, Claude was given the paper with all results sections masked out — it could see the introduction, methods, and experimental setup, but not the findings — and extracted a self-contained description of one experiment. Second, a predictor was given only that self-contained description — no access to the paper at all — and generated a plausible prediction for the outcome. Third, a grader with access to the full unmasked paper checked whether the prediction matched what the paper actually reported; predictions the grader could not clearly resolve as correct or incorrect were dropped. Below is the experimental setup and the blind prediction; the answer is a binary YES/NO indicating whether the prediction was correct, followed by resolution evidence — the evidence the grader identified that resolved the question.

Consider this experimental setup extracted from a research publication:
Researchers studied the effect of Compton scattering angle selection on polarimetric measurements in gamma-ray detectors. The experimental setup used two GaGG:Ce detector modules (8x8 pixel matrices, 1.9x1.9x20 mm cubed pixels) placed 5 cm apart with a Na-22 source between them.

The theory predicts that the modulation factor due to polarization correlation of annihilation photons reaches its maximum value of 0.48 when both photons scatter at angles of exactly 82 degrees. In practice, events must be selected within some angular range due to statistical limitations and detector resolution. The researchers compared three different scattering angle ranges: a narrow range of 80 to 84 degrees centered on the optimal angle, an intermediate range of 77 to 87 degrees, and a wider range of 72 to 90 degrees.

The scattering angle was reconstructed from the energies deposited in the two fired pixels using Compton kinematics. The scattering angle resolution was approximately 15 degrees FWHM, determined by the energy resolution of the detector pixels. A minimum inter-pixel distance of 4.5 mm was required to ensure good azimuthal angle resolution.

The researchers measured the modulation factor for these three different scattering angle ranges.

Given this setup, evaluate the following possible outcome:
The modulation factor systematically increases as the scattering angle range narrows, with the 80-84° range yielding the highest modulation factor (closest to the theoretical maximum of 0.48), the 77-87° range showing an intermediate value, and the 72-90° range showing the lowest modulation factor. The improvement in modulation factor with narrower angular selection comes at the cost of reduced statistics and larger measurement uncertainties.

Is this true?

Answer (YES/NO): NO